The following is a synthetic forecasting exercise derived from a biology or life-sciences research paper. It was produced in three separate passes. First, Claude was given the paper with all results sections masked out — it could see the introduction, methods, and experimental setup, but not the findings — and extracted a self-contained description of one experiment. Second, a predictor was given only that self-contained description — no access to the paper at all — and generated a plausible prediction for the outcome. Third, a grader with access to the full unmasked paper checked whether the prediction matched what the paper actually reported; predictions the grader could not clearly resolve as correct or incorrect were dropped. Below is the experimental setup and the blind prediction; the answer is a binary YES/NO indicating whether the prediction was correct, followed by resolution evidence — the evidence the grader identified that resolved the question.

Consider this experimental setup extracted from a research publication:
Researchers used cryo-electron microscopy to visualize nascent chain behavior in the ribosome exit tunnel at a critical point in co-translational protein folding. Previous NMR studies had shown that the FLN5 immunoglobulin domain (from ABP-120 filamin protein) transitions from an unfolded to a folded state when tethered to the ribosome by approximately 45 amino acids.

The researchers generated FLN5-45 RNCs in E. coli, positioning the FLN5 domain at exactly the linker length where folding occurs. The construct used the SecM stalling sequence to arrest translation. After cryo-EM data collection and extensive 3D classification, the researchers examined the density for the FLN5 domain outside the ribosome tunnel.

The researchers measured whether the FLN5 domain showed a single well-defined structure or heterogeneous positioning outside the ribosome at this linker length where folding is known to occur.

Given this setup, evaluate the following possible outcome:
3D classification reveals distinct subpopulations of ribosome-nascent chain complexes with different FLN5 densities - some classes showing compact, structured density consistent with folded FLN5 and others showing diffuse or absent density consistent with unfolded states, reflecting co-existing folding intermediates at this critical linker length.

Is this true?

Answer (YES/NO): NO